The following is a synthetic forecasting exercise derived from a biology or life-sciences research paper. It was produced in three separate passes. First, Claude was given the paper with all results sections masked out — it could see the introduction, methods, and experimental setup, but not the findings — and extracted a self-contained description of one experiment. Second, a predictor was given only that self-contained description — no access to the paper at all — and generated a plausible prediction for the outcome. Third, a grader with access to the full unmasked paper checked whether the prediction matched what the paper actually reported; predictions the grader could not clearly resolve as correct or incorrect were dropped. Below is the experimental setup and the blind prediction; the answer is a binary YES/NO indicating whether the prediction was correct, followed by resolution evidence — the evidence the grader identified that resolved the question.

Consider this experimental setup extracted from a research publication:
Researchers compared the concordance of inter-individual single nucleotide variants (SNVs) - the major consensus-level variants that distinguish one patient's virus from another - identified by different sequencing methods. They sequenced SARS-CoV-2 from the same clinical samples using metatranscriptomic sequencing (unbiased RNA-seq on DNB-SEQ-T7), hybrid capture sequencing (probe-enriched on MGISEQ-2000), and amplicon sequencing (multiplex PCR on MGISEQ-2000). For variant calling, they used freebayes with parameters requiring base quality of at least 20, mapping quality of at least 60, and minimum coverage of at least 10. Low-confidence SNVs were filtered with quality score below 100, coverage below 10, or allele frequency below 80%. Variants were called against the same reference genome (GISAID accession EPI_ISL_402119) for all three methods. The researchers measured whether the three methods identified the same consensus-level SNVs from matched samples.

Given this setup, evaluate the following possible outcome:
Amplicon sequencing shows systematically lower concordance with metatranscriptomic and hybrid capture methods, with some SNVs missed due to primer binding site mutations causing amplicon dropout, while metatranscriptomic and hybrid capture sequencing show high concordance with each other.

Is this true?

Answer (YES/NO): NO